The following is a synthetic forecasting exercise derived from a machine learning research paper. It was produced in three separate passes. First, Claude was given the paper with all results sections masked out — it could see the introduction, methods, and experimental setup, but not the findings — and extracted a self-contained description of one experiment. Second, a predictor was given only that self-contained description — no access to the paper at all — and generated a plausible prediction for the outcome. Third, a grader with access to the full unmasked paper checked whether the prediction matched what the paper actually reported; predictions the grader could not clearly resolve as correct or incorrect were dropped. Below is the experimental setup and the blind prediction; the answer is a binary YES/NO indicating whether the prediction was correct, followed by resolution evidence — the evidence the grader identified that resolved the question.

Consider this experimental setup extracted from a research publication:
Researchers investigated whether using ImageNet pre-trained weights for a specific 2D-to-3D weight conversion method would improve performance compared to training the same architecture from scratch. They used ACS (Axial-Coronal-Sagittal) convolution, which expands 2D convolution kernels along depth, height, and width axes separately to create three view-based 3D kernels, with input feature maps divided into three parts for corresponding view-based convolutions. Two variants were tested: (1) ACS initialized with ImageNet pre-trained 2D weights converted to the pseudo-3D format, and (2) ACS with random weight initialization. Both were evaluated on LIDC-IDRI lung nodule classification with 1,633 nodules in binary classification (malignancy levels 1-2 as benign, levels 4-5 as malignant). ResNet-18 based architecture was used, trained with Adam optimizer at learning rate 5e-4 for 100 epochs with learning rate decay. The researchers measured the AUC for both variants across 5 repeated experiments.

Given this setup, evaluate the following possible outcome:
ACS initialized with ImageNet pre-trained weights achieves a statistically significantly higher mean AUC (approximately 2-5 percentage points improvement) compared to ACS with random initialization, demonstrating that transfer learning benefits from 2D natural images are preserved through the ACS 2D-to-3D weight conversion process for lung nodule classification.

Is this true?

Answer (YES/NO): NO